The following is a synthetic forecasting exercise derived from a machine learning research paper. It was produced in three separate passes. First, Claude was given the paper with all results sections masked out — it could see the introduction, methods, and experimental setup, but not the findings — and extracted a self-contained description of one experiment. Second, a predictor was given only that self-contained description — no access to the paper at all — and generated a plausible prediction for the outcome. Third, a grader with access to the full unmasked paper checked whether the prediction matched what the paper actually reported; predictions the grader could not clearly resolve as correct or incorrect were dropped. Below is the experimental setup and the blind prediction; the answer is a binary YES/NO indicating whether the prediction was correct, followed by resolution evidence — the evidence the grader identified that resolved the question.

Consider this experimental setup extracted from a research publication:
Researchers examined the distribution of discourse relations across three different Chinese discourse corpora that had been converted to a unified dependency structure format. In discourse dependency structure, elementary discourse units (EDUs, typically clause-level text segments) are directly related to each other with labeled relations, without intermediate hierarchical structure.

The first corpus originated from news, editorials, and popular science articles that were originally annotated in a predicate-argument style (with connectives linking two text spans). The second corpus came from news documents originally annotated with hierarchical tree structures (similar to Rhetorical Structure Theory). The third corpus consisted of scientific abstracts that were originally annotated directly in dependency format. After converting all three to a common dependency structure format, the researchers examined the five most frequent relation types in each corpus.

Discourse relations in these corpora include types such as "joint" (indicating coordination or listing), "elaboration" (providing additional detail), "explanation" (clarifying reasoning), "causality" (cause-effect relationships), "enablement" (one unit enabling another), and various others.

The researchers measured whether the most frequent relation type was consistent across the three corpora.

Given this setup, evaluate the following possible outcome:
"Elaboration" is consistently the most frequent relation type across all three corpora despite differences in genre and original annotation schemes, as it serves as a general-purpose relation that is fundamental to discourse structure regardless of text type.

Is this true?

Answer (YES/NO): NO